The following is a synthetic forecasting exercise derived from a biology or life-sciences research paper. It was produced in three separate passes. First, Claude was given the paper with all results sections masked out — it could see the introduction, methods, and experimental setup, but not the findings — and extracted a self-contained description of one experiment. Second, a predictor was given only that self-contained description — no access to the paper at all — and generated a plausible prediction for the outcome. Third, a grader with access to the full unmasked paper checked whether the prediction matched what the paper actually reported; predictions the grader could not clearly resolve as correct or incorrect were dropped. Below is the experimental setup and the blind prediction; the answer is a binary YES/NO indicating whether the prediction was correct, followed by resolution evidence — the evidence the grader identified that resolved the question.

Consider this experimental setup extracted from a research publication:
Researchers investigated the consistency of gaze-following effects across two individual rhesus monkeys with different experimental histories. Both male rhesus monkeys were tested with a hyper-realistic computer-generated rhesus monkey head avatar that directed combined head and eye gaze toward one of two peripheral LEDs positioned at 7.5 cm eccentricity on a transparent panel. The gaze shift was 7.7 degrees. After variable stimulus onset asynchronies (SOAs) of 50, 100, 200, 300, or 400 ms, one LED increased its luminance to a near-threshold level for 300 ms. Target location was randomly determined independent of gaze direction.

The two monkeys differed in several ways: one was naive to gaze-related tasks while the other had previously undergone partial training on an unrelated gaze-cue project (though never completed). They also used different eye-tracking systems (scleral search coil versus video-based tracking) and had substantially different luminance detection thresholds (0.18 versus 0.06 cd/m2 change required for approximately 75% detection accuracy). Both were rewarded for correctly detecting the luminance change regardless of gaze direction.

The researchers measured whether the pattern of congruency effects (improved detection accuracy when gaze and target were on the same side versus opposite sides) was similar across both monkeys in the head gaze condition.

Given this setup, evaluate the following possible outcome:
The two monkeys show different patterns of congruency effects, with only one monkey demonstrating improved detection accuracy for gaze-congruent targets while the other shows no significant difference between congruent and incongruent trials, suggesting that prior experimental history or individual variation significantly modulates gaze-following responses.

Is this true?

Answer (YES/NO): NO